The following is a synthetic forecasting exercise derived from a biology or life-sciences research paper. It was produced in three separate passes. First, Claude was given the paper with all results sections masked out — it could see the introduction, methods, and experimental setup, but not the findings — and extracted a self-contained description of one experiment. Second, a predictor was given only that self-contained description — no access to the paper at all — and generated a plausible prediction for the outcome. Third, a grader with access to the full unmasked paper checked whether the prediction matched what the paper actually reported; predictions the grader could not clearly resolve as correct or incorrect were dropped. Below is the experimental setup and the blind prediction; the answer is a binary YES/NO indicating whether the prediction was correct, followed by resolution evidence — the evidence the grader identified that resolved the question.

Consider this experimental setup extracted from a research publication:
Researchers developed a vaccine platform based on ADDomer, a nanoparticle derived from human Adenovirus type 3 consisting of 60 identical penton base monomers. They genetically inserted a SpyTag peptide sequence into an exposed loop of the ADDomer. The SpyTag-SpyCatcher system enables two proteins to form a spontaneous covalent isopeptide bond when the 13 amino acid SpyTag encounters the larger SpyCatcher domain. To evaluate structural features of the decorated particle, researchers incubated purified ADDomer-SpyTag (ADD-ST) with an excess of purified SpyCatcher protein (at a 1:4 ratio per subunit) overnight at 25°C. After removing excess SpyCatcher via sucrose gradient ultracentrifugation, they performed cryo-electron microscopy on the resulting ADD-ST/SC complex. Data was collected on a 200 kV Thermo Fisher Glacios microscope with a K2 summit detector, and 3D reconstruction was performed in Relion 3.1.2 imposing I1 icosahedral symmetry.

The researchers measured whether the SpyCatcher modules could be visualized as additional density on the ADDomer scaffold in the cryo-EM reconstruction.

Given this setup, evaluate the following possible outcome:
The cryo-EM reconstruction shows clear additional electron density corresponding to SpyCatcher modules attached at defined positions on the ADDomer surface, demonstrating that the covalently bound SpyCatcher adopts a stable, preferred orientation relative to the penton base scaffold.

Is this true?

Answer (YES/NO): NO